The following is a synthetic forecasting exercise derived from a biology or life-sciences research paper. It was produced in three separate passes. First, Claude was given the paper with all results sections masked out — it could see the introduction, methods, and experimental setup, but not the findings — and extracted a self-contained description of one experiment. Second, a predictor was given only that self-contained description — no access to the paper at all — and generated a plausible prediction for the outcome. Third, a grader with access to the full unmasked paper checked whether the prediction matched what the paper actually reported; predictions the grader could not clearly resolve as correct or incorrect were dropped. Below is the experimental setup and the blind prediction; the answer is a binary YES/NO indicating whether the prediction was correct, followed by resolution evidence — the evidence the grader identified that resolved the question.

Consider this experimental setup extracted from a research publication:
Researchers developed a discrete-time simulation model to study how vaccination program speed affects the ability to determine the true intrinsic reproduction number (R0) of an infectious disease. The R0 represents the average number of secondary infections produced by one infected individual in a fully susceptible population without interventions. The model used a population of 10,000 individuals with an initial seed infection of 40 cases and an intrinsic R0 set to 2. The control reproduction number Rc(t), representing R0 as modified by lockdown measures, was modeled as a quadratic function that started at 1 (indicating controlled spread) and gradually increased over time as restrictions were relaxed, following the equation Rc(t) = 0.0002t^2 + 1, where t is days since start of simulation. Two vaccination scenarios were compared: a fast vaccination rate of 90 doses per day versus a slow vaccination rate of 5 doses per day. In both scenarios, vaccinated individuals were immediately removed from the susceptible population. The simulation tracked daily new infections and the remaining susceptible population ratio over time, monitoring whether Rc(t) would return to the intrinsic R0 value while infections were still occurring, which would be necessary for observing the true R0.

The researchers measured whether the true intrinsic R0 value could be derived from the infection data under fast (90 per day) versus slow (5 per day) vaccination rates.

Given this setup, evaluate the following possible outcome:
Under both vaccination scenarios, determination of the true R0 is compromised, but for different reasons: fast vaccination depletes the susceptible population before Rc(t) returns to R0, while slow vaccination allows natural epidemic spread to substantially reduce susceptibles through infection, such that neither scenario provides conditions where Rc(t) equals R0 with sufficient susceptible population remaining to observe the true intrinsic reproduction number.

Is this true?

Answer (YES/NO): NO